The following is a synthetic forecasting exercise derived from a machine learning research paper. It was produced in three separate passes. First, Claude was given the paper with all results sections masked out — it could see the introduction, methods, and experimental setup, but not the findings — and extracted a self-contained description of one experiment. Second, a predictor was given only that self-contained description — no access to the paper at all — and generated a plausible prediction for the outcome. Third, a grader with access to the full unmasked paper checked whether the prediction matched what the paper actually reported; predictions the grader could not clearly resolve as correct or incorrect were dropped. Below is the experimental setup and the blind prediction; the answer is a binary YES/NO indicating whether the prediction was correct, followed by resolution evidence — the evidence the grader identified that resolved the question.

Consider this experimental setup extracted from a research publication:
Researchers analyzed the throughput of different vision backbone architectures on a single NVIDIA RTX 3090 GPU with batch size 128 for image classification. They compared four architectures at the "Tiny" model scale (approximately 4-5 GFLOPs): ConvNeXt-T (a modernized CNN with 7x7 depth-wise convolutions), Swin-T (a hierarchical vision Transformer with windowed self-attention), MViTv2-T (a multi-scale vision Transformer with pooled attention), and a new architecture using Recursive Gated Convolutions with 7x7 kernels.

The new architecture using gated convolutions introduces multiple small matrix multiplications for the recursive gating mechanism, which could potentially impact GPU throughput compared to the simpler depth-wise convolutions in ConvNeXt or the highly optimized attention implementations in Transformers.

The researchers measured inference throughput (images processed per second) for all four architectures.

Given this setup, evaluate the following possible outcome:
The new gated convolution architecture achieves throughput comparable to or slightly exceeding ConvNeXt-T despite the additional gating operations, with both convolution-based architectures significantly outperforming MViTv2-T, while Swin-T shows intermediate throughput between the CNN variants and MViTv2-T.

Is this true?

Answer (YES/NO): NO